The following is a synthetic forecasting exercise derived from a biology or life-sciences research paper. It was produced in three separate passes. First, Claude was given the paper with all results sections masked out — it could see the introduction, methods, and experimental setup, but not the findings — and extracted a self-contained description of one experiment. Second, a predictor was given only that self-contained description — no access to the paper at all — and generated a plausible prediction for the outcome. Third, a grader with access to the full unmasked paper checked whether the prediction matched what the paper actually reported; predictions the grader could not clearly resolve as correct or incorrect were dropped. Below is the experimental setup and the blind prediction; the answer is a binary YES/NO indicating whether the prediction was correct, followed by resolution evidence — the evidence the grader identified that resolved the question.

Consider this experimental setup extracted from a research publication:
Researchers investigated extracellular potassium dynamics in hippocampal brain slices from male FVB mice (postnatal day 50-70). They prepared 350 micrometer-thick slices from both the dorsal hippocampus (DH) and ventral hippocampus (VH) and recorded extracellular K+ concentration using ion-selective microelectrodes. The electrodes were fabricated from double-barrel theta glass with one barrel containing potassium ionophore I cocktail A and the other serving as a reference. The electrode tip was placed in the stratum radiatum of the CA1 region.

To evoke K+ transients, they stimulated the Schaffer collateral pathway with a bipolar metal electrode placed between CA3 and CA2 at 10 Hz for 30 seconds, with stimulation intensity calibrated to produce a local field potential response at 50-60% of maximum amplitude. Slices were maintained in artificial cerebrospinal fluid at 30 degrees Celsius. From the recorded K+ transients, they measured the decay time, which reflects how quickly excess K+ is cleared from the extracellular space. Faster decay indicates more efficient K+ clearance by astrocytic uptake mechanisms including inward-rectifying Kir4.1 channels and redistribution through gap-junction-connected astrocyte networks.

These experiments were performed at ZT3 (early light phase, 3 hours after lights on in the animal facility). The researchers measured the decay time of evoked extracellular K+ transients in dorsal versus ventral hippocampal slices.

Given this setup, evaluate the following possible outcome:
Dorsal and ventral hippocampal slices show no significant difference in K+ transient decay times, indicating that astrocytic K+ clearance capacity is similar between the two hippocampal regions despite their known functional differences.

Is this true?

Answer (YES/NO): NO